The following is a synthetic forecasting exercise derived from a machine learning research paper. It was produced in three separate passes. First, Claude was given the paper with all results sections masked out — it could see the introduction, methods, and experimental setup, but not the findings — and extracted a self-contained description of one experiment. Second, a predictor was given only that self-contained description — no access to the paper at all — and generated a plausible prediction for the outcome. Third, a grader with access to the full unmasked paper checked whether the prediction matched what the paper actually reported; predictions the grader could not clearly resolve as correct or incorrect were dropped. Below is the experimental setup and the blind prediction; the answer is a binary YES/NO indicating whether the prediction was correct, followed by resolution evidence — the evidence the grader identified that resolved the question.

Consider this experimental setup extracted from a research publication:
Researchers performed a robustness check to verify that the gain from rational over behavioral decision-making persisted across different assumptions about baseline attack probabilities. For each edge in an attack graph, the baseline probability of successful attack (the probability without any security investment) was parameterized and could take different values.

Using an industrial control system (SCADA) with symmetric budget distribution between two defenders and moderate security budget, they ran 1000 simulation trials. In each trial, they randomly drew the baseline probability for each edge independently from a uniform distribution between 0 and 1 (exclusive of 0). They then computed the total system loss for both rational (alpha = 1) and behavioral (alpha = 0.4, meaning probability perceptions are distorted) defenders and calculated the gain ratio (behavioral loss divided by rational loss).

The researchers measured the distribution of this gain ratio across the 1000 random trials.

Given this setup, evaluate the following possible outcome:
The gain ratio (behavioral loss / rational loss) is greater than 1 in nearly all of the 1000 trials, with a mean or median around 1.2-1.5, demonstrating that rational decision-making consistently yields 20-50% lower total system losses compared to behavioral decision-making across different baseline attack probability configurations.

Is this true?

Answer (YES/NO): NO